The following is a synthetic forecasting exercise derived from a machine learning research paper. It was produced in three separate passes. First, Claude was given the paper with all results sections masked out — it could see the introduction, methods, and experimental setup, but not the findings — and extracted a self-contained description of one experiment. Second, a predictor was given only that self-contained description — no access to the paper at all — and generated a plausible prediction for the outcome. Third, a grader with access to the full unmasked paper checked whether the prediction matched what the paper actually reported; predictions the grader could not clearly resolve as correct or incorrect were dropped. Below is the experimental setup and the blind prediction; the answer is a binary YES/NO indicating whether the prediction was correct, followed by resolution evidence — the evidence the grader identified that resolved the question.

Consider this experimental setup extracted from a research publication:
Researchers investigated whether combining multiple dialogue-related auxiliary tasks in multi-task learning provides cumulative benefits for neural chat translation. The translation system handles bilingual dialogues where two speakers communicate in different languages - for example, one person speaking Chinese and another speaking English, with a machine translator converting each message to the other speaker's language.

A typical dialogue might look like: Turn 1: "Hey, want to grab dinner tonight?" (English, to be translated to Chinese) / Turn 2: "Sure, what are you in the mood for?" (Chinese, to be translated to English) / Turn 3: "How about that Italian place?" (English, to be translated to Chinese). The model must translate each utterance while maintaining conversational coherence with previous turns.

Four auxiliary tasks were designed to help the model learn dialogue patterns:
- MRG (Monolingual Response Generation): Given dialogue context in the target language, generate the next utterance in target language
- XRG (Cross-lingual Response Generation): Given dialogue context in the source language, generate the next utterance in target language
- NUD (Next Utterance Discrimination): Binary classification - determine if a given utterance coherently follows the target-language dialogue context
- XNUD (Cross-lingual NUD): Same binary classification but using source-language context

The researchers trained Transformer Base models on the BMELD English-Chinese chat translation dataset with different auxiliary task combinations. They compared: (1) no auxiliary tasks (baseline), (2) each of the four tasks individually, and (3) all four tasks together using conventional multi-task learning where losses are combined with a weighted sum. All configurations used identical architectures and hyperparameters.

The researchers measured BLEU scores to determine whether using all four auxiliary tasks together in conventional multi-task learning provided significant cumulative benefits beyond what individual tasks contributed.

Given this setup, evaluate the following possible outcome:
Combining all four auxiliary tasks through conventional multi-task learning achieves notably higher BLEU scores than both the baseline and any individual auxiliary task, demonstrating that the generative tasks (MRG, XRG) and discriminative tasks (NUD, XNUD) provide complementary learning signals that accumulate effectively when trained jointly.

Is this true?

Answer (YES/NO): NO